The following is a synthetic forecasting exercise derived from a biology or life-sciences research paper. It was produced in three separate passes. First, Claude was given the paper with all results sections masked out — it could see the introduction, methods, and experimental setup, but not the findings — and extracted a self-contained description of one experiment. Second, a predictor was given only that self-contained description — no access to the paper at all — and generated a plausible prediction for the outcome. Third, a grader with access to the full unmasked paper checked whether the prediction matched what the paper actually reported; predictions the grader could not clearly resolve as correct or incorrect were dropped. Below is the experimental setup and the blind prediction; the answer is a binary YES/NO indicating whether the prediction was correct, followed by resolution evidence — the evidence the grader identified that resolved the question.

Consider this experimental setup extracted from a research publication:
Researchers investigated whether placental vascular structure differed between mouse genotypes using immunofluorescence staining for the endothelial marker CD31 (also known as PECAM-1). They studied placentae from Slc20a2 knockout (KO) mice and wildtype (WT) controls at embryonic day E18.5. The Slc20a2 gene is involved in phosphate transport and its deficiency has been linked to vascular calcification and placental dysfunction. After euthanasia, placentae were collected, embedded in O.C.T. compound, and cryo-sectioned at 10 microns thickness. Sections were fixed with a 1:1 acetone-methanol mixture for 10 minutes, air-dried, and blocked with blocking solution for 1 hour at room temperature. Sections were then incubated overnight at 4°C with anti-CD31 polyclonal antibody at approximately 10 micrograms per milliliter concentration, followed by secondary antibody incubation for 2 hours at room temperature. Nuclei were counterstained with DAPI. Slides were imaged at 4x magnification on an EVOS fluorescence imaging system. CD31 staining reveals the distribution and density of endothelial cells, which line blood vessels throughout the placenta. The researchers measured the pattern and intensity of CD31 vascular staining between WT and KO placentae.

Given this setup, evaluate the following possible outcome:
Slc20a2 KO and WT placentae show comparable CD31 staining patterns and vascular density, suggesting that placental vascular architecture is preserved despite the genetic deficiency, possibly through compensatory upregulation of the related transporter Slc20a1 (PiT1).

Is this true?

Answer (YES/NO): YES